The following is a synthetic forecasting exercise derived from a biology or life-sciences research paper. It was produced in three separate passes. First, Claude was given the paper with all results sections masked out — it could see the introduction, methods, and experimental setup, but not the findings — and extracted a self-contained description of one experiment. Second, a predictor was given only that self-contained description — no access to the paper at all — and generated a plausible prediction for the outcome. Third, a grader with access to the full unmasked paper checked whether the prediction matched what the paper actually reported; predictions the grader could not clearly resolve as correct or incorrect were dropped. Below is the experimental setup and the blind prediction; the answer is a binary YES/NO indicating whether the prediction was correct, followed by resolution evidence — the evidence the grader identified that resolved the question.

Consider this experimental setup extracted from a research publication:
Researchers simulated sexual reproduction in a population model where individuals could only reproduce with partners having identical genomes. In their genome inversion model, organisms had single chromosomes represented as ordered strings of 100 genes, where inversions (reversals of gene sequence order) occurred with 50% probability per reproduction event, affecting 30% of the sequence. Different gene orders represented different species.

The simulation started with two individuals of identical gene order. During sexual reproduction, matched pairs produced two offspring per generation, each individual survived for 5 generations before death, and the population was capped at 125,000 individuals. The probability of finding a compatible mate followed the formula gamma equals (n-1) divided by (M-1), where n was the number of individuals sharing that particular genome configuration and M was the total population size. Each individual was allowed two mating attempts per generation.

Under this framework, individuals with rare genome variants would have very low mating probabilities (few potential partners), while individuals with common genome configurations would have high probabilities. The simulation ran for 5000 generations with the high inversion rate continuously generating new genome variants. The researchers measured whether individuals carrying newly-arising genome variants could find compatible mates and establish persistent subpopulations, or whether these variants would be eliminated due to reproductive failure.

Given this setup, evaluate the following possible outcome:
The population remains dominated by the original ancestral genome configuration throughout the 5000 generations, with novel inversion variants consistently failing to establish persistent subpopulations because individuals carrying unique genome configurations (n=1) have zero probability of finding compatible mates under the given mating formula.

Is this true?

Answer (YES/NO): YES